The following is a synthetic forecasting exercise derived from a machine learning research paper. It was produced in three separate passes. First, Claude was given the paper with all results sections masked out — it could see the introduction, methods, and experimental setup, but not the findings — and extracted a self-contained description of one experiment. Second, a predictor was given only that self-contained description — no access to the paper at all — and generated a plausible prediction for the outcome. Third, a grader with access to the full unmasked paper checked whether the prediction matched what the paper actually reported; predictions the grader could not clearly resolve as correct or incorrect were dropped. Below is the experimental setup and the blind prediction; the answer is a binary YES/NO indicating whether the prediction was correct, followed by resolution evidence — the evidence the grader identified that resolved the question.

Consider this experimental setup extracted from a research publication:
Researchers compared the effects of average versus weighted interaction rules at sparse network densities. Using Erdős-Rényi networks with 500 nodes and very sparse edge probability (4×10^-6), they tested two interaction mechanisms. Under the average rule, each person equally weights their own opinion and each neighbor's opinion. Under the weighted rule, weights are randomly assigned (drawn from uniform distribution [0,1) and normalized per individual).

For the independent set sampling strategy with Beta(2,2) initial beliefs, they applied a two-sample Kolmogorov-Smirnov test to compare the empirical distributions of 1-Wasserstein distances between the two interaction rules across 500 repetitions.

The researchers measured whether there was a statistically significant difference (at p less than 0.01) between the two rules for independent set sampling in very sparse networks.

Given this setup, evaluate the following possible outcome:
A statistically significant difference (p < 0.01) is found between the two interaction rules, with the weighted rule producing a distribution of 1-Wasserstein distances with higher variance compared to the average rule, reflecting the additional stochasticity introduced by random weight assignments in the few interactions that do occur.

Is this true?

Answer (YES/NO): NO